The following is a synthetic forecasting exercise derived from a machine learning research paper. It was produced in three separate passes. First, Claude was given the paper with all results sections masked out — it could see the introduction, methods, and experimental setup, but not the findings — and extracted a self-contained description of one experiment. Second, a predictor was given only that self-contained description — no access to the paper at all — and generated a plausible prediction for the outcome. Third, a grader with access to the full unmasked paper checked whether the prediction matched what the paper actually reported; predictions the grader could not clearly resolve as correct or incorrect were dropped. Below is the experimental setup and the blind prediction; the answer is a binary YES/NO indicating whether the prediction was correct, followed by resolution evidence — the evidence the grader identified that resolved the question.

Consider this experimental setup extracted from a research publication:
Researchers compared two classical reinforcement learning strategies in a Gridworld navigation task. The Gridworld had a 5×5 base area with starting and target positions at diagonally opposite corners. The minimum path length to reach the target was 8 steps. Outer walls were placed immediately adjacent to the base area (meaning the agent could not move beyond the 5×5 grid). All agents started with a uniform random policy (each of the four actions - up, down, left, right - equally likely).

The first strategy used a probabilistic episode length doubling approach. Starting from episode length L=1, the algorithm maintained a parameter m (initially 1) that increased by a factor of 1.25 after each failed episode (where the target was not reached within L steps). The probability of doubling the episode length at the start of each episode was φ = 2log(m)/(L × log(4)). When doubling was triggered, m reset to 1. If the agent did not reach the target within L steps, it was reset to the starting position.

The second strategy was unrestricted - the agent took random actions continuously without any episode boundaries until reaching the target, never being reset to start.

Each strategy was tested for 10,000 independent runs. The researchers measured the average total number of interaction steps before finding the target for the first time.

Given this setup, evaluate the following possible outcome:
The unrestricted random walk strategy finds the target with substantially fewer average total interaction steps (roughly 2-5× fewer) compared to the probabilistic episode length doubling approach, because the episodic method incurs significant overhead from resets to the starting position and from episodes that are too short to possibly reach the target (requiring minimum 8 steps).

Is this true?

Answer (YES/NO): YES